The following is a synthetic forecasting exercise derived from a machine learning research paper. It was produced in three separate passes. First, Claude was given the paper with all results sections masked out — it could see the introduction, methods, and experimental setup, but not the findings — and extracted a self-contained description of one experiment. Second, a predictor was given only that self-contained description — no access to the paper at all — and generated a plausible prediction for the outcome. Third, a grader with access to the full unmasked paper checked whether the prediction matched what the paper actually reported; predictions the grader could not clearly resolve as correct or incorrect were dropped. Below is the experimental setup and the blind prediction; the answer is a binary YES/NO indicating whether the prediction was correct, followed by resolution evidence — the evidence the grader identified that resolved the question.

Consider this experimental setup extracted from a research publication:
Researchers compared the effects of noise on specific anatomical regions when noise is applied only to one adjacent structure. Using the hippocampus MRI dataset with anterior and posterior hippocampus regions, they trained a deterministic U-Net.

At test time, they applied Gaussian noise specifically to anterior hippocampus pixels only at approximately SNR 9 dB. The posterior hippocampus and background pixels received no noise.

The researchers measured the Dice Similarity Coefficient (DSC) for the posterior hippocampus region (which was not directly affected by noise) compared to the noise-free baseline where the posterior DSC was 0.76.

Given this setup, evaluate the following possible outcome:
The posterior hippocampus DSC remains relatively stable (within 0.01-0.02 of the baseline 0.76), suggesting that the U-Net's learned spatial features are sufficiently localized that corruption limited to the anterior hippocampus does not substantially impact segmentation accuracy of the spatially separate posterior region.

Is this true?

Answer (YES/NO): NO